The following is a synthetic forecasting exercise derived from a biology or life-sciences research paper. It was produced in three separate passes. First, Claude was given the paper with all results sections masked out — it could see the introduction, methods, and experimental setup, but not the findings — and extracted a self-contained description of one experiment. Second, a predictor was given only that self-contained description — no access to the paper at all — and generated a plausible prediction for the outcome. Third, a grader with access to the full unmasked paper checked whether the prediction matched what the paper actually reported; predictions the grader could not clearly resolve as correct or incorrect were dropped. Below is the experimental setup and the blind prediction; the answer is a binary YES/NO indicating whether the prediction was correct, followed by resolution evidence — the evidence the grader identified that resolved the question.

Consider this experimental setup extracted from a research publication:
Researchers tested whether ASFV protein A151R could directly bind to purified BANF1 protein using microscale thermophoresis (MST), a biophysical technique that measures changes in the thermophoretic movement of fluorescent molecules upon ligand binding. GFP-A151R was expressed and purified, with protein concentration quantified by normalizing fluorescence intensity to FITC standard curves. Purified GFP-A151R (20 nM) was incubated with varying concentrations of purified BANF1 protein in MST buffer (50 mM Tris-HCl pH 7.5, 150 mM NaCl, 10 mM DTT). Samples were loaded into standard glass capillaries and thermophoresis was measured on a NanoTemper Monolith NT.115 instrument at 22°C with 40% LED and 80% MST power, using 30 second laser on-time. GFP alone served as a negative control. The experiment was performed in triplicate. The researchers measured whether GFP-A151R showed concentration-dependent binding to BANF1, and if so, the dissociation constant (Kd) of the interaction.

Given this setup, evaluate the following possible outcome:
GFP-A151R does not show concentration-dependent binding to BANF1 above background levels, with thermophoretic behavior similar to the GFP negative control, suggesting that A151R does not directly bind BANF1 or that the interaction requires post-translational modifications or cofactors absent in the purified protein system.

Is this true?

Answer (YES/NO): NO